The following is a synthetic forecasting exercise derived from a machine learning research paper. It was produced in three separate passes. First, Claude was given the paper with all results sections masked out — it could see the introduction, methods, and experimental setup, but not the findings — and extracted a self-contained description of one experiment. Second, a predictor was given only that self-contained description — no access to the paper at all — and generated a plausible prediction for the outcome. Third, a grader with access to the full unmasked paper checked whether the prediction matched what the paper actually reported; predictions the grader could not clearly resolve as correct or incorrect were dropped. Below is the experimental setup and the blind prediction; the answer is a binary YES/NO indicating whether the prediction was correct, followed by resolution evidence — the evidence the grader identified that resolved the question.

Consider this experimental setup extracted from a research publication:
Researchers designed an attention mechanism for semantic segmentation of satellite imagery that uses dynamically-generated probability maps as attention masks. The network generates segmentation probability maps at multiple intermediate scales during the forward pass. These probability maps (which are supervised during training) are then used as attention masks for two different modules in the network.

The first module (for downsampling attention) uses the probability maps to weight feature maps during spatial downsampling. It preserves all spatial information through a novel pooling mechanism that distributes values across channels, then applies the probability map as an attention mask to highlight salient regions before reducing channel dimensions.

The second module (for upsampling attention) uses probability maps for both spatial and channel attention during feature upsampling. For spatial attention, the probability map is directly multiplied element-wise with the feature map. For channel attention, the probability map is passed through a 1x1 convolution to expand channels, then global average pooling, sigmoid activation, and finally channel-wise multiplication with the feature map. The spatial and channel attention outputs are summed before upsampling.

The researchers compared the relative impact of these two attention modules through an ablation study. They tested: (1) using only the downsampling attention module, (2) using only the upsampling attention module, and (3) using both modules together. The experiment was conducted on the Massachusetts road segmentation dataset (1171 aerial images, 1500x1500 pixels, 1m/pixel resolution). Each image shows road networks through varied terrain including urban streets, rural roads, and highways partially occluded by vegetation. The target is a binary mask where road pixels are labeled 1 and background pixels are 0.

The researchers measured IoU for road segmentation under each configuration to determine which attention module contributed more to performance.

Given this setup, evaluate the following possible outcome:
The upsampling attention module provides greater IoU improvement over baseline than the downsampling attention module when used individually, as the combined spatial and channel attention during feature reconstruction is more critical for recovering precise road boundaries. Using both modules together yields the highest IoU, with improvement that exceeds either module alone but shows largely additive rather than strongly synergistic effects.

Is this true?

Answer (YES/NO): YES